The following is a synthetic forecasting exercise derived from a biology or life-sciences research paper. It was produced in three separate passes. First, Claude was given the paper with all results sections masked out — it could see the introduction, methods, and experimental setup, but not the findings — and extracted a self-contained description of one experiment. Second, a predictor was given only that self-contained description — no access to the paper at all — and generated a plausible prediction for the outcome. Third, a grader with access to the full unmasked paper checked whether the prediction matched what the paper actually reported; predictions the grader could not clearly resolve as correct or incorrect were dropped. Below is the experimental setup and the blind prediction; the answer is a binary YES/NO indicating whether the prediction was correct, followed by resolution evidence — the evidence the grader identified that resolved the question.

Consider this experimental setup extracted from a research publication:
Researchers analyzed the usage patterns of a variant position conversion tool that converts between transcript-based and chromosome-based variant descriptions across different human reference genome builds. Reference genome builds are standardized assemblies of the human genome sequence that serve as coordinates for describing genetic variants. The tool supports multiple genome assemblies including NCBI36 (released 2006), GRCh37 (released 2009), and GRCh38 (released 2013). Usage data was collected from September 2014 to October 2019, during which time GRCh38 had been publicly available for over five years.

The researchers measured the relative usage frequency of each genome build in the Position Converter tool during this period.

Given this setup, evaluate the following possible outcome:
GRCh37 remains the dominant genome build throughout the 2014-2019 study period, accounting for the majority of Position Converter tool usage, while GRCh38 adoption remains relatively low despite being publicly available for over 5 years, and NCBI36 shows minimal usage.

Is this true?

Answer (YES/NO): YES